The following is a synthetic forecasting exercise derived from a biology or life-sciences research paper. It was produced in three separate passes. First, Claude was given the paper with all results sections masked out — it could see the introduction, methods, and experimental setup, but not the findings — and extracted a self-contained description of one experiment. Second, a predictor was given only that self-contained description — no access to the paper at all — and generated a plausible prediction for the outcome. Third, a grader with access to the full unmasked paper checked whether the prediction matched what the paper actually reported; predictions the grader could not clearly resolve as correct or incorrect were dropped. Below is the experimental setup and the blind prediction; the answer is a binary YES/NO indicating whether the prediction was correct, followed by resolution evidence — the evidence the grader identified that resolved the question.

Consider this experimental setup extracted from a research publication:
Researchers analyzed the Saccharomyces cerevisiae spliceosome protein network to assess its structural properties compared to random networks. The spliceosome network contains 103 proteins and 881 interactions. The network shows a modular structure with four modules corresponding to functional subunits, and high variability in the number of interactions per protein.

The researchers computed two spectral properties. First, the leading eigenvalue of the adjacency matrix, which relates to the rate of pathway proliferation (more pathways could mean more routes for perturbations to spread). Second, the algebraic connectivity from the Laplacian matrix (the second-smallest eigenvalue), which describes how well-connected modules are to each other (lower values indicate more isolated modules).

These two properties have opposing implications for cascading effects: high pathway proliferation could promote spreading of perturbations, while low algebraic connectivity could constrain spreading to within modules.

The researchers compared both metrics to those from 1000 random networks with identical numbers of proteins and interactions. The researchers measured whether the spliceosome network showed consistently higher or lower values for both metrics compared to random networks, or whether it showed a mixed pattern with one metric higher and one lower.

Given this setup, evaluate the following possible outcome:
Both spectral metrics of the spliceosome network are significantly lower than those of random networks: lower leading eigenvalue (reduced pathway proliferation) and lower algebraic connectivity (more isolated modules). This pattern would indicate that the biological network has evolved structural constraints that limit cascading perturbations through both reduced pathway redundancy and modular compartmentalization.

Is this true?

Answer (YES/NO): NO